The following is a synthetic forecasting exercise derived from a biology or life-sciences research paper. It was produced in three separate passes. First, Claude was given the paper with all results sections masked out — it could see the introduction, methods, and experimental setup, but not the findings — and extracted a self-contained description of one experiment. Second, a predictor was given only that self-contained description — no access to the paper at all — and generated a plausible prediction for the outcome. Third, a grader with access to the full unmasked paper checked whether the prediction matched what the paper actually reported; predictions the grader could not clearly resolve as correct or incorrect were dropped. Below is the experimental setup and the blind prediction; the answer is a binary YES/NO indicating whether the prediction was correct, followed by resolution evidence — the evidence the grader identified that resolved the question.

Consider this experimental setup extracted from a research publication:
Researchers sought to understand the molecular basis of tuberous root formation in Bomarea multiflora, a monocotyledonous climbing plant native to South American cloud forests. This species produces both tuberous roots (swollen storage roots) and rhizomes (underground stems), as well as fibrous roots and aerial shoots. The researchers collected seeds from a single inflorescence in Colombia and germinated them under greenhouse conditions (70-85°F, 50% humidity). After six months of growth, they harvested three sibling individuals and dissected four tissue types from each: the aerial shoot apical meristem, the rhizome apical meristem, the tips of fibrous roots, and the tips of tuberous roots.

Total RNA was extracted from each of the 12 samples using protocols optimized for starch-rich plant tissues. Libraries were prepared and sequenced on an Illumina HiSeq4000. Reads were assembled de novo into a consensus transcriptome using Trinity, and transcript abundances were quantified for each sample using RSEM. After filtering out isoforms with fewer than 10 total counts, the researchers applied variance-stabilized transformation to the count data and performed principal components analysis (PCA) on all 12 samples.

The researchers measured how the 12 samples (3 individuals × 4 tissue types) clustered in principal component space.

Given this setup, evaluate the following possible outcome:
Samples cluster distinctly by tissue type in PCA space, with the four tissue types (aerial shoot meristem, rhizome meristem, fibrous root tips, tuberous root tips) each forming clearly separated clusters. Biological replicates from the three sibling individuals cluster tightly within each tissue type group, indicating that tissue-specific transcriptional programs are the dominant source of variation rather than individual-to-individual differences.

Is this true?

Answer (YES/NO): NO